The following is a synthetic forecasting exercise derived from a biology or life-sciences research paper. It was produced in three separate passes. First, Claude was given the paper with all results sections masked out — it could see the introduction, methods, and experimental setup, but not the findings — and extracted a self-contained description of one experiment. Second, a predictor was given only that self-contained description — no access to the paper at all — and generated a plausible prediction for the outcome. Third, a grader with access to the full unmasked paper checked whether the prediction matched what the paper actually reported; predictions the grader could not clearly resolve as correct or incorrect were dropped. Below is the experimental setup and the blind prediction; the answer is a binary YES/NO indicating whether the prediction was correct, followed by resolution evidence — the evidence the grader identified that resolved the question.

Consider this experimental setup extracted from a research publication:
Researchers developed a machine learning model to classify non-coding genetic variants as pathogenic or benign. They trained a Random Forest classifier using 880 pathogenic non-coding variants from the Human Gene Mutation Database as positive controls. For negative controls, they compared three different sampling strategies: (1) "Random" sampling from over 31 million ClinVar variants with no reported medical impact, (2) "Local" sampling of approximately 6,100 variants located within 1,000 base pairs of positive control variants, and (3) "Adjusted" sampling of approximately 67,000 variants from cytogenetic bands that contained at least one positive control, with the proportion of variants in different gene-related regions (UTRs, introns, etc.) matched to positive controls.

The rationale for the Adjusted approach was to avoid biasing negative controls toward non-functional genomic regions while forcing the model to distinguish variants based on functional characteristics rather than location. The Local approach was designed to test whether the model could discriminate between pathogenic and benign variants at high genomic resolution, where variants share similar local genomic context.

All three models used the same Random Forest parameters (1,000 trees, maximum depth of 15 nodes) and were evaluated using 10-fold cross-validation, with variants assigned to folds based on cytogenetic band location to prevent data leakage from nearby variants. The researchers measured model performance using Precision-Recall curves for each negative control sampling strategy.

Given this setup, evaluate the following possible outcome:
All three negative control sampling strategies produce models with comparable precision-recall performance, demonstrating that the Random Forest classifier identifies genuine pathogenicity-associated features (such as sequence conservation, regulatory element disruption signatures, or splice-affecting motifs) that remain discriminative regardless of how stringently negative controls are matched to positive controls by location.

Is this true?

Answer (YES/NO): NO